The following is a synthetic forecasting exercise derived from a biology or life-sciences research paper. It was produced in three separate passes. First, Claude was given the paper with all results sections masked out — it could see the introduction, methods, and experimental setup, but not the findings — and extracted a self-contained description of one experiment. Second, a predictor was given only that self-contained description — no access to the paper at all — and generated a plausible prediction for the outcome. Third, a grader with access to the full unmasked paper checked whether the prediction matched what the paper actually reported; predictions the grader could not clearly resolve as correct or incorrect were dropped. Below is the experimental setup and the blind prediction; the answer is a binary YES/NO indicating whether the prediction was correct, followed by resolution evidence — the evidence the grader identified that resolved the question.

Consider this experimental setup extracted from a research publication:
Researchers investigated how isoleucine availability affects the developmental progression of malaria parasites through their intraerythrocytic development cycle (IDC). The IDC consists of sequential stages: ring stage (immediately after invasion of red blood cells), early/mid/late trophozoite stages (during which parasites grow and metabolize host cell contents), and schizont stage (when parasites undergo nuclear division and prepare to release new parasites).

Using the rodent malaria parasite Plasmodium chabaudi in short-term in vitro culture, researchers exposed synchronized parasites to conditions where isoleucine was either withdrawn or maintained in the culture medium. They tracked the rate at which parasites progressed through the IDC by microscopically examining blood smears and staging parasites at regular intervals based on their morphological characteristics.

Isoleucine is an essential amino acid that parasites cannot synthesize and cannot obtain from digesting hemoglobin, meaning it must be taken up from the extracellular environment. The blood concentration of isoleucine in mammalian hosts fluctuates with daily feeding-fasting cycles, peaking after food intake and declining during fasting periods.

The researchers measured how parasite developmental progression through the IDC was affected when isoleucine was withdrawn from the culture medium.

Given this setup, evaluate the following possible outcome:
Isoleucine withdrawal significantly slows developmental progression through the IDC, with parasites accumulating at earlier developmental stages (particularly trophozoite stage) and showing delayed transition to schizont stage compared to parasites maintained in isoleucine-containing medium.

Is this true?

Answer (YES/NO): YES